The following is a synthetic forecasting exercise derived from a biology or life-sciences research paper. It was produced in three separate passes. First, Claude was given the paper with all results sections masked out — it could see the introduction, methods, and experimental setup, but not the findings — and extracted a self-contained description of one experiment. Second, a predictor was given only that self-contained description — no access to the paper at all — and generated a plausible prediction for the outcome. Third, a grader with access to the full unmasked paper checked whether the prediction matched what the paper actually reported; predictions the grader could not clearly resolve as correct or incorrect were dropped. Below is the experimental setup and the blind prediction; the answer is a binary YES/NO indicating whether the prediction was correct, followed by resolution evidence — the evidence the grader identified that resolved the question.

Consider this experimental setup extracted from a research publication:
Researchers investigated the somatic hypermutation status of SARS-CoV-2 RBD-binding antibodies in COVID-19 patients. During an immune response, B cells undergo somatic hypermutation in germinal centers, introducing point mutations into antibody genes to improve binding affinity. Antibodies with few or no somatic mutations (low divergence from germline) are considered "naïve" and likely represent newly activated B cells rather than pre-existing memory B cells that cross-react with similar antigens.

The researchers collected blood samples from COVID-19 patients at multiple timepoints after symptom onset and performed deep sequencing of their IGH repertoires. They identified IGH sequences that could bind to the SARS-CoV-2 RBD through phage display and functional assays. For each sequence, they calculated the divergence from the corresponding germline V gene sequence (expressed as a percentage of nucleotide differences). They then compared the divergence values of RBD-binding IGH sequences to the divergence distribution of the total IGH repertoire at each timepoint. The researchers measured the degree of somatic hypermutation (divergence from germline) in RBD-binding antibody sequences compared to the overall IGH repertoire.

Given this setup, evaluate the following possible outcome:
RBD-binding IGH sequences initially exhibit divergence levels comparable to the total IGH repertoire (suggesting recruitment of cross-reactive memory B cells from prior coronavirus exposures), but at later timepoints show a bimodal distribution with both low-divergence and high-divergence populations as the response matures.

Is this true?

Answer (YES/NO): NO